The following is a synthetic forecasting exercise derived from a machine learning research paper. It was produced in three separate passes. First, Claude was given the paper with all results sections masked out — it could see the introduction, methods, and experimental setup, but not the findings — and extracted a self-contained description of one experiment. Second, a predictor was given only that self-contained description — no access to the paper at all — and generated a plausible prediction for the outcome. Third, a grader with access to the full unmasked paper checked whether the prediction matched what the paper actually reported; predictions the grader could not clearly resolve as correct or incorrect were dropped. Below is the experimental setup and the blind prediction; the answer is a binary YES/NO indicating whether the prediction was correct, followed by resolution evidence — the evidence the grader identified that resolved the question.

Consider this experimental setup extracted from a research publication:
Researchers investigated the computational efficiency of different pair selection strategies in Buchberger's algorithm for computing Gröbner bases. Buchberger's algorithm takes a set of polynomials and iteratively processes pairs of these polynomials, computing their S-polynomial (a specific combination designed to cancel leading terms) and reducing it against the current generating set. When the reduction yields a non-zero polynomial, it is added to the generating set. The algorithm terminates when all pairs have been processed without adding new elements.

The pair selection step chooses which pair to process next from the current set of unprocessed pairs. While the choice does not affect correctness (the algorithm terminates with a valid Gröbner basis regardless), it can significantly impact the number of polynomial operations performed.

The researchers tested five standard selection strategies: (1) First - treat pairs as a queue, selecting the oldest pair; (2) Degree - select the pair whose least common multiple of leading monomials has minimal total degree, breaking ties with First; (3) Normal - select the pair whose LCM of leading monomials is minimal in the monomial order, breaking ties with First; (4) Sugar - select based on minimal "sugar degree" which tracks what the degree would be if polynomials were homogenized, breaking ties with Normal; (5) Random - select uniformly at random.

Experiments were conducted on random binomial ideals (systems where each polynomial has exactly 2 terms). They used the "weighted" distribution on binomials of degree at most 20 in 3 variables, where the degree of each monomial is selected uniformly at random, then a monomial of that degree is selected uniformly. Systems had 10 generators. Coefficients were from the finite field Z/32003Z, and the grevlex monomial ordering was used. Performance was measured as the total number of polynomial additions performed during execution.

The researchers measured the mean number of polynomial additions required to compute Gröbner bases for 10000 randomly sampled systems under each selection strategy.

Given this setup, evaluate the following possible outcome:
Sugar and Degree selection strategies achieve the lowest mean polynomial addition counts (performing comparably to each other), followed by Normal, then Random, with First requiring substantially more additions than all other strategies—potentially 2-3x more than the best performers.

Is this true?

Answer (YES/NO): NO